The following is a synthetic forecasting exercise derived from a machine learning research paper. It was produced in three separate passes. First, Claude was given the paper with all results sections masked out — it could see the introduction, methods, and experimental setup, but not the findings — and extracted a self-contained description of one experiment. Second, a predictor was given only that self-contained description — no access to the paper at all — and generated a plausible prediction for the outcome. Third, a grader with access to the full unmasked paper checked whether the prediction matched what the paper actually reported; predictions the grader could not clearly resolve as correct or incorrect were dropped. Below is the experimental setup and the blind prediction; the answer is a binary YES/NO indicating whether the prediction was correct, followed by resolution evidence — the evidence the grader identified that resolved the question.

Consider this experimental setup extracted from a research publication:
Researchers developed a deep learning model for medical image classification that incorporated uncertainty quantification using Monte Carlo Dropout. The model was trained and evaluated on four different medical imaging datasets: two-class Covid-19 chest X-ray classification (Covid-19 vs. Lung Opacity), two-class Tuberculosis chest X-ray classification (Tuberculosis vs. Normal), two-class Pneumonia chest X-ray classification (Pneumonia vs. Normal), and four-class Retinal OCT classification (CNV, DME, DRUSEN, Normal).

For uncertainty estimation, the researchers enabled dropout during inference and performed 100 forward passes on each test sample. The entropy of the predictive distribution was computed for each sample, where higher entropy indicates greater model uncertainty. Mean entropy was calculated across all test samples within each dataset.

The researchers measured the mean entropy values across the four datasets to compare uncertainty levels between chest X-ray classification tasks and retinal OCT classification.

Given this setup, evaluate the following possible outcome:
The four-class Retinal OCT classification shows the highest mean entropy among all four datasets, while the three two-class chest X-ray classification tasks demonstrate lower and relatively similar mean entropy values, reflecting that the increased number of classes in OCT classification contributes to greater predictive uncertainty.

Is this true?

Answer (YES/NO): NO